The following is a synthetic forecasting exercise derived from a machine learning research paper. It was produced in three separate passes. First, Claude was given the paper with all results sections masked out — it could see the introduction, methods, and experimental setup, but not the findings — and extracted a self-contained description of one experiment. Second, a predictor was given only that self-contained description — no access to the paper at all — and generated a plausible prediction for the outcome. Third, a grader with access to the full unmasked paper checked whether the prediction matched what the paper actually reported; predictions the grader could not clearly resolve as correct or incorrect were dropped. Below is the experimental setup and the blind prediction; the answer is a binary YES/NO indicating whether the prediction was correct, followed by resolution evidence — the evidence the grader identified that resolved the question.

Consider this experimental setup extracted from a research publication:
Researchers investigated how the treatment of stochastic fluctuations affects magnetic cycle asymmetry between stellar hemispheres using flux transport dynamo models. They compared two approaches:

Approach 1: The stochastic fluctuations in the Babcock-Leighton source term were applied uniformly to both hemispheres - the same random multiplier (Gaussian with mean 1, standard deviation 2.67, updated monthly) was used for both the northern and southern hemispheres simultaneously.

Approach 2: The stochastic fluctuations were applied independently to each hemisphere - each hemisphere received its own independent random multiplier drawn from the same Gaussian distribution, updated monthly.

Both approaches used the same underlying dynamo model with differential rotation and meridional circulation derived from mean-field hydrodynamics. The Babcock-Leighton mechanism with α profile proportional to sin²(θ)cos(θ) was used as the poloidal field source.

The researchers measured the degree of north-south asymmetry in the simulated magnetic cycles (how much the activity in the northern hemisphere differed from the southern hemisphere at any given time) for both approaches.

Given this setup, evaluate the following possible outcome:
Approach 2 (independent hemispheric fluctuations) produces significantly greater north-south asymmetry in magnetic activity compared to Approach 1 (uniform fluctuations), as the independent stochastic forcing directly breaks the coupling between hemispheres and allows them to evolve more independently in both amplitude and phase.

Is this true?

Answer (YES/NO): NO